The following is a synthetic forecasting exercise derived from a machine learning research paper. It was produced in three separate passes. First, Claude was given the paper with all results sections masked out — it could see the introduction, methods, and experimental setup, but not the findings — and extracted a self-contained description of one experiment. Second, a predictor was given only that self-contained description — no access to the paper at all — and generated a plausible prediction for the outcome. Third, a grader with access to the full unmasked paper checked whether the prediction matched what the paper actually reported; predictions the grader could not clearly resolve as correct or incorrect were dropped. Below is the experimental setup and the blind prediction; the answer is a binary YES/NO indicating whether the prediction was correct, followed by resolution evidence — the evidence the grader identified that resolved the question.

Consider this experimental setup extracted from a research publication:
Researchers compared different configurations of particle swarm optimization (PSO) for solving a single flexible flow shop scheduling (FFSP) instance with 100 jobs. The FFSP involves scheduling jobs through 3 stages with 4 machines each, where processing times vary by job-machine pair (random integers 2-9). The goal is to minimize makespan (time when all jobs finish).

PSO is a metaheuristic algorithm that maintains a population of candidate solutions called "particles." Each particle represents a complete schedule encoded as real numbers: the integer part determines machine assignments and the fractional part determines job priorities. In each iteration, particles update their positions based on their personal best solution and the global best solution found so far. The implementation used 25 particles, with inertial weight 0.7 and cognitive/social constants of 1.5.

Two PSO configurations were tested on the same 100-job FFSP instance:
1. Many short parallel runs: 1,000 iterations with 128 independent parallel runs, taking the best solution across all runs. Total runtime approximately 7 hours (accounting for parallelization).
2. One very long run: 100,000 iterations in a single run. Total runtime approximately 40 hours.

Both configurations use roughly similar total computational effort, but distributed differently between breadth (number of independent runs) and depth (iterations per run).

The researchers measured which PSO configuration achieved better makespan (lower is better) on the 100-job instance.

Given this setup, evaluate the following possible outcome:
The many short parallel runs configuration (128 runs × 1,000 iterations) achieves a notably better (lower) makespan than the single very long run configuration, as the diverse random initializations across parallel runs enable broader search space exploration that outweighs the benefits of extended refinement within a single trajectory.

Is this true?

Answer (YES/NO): NO